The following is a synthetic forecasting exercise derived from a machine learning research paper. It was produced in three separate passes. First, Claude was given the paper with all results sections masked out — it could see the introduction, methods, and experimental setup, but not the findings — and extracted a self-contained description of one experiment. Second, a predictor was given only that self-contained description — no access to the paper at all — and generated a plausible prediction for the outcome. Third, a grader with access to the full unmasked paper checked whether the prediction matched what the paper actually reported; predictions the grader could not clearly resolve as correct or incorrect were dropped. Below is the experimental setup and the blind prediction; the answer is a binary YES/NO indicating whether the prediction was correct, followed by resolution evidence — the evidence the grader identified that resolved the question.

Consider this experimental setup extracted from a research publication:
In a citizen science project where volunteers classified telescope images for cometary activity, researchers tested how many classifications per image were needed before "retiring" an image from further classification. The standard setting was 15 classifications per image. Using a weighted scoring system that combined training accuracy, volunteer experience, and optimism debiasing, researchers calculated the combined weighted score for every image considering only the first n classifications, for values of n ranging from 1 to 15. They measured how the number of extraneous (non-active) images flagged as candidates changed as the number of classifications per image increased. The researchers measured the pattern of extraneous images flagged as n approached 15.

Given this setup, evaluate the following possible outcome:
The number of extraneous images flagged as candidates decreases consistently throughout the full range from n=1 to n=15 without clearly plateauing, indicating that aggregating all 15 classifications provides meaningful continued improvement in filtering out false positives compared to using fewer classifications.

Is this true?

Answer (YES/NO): NO